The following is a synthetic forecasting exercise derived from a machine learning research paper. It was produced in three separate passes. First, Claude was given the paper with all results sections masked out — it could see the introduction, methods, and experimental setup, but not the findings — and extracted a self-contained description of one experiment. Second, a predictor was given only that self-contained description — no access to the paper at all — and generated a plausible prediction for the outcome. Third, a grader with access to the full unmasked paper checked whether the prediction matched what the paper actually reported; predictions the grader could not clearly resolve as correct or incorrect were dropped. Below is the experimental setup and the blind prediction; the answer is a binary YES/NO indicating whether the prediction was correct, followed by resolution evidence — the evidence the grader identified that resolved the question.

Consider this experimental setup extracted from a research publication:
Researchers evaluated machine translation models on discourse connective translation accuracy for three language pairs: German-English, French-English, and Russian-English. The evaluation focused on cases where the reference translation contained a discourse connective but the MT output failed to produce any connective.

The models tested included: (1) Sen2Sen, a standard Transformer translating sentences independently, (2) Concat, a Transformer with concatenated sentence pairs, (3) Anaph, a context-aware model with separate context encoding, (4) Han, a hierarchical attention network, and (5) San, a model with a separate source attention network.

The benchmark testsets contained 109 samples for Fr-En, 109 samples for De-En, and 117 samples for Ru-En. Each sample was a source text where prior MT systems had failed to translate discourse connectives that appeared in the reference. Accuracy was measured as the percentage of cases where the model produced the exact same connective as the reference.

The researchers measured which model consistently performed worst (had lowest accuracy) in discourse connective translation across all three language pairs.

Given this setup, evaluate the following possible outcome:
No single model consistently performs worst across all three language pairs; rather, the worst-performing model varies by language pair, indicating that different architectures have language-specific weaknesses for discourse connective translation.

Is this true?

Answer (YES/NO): YES